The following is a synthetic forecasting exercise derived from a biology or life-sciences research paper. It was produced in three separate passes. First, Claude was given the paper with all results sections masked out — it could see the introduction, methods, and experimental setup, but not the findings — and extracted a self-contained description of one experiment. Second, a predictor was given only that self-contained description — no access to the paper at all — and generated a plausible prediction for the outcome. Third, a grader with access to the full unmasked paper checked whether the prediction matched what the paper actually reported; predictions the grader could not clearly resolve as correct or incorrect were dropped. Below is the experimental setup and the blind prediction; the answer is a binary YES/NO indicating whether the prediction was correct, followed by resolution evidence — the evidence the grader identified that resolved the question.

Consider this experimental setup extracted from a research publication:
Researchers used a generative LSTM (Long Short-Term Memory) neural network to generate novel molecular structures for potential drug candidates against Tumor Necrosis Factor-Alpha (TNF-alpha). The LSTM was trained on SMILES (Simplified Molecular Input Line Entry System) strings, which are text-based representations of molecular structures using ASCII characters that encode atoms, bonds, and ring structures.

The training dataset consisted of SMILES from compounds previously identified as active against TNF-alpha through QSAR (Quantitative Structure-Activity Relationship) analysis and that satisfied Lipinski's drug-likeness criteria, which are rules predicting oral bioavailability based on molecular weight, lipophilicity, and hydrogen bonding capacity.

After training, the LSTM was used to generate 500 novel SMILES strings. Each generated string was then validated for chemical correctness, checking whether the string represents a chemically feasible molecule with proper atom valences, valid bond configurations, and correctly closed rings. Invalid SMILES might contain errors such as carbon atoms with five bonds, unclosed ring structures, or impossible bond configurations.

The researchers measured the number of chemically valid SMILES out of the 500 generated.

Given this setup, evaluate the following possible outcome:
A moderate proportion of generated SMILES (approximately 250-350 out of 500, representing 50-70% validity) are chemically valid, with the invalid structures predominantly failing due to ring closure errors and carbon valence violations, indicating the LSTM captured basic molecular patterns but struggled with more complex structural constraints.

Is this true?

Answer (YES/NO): NO